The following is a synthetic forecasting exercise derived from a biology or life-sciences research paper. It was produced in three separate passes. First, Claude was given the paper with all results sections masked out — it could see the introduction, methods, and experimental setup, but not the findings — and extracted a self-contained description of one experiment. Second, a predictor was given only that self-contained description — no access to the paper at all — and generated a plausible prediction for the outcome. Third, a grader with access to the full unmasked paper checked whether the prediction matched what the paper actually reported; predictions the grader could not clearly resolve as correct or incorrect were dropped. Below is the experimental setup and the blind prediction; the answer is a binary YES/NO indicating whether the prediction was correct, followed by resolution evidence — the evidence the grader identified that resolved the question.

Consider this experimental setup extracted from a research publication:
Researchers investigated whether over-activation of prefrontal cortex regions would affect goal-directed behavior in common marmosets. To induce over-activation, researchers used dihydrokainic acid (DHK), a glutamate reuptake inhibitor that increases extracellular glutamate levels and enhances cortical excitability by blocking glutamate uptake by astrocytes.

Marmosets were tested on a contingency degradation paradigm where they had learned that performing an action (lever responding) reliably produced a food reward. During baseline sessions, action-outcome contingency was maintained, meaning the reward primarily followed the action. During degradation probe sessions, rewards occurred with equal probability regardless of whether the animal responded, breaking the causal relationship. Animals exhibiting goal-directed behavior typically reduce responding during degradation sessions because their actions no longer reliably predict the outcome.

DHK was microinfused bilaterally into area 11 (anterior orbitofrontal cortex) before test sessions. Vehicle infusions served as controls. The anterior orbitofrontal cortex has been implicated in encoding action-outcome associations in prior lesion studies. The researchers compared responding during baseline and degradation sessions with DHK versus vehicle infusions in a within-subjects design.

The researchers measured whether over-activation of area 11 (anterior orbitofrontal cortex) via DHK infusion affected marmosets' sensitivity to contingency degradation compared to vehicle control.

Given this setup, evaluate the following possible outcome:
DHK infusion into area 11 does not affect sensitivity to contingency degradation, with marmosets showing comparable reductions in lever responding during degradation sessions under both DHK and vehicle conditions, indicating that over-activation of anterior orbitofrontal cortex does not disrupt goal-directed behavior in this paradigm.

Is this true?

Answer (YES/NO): NO